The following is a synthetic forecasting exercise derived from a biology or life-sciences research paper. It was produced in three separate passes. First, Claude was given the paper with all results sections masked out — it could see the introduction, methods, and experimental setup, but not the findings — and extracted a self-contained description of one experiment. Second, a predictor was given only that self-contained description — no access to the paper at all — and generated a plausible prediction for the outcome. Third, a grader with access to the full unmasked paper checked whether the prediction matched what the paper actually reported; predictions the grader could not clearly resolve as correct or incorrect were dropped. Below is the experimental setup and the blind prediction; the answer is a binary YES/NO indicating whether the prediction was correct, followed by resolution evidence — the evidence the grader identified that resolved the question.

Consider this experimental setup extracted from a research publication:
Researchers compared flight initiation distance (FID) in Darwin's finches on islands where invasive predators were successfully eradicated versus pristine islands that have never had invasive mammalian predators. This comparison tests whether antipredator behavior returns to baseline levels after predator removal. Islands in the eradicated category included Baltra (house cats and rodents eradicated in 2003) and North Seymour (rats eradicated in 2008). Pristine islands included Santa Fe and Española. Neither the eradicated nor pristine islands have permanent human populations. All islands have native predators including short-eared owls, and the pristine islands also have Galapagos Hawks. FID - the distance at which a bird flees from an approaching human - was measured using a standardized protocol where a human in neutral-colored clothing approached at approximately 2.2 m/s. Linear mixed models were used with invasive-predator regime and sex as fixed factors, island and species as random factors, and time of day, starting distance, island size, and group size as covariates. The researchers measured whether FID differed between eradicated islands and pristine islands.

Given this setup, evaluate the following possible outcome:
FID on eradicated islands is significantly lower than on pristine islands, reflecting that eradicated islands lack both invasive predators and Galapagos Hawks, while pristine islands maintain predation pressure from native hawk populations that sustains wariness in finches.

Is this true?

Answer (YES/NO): NO